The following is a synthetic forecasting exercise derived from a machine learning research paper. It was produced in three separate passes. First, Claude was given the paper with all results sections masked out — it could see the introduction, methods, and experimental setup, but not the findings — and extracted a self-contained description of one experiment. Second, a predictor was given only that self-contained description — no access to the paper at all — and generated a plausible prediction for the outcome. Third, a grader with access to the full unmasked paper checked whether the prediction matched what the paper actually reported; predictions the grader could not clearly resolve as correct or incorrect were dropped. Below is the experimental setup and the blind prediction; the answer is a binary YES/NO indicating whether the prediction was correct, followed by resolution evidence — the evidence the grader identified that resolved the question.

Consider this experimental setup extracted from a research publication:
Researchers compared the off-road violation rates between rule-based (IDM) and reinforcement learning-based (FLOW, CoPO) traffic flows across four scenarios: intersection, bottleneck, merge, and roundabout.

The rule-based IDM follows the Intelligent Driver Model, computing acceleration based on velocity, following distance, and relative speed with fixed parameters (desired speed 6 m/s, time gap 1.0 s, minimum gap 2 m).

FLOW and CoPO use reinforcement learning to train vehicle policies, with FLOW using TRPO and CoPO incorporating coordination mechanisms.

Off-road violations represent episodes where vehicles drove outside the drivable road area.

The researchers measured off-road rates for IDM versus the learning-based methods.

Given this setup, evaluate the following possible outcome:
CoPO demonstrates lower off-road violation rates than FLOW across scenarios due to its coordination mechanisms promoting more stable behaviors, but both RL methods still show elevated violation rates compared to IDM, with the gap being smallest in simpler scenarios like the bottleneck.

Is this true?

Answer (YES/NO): NO